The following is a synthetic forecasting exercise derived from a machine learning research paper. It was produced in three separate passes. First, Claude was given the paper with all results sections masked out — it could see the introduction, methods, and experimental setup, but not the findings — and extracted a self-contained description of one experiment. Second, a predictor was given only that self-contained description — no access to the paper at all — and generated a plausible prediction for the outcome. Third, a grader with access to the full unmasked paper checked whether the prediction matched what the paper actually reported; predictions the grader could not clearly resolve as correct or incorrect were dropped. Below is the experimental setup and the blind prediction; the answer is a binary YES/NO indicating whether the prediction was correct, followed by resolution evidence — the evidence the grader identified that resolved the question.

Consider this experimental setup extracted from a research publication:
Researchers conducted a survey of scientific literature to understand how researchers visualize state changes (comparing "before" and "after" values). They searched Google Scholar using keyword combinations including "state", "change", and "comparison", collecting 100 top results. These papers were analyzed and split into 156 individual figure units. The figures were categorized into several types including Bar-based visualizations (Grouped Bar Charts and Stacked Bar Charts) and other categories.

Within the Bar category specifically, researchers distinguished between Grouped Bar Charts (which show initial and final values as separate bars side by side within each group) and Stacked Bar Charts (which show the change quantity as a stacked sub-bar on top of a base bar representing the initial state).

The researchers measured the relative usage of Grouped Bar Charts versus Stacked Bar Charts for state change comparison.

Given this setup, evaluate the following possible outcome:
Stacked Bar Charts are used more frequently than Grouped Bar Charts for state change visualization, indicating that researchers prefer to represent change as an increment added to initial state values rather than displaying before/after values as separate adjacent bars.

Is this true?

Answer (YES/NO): NO